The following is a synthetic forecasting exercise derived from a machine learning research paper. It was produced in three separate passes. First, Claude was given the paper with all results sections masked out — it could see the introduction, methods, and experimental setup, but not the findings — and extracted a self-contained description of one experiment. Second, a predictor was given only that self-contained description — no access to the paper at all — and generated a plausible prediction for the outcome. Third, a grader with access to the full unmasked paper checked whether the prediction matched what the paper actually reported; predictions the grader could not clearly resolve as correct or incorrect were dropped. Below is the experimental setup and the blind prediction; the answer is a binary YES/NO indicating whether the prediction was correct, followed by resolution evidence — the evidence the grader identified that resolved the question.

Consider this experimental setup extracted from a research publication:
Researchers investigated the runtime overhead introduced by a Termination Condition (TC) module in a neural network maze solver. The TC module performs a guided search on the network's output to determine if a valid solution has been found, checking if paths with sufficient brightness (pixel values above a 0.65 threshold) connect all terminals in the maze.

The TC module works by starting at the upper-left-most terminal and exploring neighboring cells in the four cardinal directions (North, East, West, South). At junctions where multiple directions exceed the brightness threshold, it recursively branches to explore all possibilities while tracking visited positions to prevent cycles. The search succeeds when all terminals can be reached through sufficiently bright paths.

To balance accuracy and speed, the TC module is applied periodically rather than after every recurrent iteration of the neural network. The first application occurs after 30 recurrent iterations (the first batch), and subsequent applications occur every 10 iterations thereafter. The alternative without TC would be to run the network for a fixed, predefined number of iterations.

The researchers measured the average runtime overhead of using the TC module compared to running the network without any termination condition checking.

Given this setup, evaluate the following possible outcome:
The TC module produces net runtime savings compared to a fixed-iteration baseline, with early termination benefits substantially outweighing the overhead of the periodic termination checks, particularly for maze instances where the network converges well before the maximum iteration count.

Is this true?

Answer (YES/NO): NO